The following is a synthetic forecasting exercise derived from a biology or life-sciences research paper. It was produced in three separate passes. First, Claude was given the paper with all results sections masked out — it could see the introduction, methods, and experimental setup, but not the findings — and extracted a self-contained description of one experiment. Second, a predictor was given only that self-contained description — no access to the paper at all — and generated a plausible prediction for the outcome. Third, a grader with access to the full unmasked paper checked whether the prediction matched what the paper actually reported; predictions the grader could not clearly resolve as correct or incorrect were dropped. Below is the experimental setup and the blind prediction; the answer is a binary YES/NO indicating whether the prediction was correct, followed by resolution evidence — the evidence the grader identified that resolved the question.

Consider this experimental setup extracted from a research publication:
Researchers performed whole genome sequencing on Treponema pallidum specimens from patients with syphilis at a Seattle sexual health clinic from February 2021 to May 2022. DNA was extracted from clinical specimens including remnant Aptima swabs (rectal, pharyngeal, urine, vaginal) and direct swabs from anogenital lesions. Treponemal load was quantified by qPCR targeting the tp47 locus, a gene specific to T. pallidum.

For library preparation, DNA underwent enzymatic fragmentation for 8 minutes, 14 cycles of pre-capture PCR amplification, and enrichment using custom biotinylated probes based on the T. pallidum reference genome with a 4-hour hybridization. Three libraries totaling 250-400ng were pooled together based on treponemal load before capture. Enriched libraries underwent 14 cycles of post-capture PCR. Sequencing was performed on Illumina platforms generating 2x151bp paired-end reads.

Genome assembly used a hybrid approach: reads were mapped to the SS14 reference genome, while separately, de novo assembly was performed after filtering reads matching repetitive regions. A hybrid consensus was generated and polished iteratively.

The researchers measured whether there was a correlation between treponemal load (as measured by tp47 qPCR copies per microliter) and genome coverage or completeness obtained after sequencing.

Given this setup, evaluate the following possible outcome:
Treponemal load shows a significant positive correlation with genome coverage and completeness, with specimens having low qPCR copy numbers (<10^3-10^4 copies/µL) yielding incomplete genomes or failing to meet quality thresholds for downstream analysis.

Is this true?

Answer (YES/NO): NO